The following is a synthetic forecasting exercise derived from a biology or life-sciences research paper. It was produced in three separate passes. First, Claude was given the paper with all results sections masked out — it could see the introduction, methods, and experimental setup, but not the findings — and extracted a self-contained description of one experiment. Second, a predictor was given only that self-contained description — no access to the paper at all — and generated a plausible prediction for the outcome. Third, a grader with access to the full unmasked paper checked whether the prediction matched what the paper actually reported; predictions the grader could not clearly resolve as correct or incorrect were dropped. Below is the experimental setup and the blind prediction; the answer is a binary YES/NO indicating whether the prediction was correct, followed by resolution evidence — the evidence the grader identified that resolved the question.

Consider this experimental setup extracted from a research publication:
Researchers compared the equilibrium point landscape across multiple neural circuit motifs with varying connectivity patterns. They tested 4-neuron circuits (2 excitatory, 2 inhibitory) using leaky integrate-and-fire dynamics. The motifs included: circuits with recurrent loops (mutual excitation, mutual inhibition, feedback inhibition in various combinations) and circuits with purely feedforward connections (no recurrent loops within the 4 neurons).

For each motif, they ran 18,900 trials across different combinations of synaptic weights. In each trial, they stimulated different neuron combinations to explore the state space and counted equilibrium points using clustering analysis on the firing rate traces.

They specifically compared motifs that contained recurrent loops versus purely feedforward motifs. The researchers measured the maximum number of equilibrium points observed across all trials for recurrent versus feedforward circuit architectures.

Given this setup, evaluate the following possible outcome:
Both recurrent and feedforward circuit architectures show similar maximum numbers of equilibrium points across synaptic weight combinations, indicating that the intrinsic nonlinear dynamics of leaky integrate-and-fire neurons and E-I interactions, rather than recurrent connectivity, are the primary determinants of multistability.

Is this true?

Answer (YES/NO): NO